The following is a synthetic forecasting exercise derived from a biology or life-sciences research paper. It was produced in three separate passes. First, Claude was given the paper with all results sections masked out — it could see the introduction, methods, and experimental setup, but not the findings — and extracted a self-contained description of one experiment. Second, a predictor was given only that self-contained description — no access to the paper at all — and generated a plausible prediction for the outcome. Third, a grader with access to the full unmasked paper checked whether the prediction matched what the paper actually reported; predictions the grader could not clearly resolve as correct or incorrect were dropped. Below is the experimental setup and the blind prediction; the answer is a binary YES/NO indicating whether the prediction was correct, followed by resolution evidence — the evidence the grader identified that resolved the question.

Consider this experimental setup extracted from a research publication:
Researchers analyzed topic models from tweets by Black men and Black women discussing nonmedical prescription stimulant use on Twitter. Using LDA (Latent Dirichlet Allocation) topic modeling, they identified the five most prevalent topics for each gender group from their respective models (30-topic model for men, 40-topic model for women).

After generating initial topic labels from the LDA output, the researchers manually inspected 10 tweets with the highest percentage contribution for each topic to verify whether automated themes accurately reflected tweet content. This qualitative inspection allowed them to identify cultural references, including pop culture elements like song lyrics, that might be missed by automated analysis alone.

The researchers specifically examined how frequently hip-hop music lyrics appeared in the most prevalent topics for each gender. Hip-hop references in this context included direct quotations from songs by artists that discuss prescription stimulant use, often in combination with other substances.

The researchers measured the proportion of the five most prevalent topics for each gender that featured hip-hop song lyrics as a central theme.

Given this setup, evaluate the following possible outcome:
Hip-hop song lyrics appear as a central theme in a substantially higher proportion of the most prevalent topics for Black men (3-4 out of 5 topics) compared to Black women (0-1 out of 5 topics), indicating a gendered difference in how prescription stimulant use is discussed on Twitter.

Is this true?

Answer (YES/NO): NO